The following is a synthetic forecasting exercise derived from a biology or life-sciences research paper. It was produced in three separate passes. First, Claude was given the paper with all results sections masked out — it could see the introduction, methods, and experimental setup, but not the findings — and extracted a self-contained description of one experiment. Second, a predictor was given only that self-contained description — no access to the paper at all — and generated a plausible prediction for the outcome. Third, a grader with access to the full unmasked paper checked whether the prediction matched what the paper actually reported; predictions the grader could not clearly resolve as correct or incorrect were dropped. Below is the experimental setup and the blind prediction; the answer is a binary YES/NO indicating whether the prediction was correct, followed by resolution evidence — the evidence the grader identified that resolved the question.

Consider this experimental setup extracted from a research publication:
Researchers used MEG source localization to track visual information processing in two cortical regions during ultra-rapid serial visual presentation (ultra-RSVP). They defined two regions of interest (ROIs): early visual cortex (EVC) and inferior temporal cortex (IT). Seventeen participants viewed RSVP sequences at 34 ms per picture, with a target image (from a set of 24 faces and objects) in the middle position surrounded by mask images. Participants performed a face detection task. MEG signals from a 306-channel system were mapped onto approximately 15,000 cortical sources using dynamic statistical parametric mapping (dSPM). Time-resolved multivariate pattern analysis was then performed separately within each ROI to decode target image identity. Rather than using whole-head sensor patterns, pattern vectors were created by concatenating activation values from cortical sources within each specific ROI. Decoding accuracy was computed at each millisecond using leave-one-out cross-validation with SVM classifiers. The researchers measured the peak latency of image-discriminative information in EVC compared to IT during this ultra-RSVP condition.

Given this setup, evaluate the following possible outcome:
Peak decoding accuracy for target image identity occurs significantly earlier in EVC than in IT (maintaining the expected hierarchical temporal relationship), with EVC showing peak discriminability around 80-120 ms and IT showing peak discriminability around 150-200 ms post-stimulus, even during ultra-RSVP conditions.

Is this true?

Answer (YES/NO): YES